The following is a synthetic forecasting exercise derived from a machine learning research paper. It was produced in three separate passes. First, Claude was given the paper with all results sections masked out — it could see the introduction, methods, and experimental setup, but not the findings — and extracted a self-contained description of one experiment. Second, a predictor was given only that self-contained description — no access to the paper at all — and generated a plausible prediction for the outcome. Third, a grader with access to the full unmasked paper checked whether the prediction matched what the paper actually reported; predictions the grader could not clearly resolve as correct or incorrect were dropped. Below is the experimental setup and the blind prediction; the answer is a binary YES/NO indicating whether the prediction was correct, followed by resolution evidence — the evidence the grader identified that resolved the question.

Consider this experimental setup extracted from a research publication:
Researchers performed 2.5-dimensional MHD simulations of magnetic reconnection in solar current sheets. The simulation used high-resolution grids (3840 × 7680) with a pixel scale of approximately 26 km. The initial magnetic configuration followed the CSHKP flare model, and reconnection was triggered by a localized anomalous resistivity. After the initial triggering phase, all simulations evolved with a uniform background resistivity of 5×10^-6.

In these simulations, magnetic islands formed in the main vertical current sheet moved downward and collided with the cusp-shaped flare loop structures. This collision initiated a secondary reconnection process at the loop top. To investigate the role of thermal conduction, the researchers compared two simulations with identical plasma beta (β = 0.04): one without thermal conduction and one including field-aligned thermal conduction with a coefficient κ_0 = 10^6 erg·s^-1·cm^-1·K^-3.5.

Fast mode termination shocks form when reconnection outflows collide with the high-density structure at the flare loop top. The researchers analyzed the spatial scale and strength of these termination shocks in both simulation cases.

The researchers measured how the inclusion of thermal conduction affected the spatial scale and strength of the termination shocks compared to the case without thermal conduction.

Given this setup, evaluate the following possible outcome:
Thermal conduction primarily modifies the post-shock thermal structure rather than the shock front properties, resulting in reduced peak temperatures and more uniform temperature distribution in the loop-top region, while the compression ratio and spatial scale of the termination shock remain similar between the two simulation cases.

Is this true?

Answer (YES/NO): NO